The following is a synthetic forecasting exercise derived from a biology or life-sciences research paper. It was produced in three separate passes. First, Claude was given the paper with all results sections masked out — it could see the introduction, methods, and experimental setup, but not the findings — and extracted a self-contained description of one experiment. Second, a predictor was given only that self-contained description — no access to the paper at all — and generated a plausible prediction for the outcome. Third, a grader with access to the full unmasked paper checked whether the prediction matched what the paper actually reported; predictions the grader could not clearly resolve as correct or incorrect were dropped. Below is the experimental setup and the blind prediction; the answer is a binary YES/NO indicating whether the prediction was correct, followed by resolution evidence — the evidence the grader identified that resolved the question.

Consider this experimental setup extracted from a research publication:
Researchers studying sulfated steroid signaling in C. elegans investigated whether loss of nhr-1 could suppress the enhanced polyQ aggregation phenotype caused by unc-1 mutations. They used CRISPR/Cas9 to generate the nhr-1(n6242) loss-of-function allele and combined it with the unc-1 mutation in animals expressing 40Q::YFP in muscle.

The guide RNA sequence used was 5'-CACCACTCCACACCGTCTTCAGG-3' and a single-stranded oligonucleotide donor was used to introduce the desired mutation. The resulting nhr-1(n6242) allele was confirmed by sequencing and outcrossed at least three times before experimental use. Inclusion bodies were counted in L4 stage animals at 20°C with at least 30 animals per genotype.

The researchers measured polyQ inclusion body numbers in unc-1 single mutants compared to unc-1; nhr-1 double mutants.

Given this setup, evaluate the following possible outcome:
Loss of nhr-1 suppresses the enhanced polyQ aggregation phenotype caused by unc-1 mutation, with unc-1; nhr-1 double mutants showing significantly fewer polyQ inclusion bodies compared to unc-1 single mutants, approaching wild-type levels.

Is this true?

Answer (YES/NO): YES